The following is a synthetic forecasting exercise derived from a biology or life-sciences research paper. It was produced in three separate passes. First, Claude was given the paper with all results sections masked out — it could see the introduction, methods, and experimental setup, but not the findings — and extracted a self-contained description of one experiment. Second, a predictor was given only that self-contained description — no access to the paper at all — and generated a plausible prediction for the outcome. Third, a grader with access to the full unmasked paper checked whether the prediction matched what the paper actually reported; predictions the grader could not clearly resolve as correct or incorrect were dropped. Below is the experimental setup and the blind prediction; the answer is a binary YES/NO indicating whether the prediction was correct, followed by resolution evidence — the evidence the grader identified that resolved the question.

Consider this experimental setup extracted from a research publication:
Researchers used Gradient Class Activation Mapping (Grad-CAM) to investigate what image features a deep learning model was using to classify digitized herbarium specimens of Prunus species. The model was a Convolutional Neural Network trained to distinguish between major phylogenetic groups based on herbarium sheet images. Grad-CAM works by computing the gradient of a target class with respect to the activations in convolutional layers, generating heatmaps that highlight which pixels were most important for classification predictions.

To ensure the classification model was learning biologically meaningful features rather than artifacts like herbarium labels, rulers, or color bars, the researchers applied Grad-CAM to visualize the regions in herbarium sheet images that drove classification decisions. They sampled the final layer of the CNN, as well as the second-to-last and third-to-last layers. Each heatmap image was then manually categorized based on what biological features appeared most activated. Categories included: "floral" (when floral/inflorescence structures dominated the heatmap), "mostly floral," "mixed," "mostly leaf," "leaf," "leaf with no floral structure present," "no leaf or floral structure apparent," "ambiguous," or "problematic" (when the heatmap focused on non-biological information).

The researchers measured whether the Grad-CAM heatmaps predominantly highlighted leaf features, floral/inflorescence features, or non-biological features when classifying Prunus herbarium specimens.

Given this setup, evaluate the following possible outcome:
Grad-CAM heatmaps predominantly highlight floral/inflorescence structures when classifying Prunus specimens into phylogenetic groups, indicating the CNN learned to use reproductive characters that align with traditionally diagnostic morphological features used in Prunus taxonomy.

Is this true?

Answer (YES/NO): NO